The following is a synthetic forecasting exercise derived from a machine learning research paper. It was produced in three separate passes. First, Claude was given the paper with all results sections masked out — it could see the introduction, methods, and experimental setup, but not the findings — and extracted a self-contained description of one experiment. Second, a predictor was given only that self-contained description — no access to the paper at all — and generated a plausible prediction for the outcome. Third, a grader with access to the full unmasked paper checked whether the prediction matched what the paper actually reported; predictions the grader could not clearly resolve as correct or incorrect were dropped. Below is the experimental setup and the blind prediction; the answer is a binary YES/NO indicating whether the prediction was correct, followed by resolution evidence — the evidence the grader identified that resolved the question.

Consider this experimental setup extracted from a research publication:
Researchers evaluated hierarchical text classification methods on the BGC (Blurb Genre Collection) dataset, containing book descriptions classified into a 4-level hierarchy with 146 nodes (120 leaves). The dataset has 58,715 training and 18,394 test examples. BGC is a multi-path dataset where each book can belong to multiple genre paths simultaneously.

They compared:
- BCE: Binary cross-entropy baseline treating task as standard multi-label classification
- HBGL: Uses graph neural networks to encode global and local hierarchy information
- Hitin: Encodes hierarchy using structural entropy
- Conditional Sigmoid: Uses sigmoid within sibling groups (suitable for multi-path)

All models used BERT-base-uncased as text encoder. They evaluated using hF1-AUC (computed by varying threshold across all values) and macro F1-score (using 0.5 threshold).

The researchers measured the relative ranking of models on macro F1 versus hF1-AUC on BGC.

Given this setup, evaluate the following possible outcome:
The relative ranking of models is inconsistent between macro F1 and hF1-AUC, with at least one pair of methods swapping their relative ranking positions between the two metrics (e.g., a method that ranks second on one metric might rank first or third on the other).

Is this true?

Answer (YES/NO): YES